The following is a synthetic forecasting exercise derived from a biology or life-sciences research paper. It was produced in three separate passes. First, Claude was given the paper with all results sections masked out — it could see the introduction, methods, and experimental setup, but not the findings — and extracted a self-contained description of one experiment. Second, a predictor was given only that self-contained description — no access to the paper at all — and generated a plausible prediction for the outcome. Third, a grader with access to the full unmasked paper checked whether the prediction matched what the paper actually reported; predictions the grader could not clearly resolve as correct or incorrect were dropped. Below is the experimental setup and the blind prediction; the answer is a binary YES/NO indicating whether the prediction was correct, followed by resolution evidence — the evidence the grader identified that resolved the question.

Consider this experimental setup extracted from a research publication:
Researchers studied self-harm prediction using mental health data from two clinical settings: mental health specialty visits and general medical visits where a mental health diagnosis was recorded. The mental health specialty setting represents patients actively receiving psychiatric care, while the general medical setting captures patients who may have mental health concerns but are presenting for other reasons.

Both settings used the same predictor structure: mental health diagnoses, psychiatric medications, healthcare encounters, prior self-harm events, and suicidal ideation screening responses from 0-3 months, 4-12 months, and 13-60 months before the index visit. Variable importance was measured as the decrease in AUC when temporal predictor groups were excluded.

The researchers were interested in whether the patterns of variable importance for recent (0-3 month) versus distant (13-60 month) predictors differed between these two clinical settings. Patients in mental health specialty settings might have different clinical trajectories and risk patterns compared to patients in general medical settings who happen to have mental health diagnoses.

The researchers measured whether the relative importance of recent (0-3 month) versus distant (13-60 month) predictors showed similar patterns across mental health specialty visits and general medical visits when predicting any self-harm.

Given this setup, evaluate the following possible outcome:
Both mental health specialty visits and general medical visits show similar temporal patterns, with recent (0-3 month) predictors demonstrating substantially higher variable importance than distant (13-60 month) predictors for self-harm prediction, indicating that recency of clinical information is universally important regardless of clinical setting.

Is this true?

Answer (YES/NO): YES